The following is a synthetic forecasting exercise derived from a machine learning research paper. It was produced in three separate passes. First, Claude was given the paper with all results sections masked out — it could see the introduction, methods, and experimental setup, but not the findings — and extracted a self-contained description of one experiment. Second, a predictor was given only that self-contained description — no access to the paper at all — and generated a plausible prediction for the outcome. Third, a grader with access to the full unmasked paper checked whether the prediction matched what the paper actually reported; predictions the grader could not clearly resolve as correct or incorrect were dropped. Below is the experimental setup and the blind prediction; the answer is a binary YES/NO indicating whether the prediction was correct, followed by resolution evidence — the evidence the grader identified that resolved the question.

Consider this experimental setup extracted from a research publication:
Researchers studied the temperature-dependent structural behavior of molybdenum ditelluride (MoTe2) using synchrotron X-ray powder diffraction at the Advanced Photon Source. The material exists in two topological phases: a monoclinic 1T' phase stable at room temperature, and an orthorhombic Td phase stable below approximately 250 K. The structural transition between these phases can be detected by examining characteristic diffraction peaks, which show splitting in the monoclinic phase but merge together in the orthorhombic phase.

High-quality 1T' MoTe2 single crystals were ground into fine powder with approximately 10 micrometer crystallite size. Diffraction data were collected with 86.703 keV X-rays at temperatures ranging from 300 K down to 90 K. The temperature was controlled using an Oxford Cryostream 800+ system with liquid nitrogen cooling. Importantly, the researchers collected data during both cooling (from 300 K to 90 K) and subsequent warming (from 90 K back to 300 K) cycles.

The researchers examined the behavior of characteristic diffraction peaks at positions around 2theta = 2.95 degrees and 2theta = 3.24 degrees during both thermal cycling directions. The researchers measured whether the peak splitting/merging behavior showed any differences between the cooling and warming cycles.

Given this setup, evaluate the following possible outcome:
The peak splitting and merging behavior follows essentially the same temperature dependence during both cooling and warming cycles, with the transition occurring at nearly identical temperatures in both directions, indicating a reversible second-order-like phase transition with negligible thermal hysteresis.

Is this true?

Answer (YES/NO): NO